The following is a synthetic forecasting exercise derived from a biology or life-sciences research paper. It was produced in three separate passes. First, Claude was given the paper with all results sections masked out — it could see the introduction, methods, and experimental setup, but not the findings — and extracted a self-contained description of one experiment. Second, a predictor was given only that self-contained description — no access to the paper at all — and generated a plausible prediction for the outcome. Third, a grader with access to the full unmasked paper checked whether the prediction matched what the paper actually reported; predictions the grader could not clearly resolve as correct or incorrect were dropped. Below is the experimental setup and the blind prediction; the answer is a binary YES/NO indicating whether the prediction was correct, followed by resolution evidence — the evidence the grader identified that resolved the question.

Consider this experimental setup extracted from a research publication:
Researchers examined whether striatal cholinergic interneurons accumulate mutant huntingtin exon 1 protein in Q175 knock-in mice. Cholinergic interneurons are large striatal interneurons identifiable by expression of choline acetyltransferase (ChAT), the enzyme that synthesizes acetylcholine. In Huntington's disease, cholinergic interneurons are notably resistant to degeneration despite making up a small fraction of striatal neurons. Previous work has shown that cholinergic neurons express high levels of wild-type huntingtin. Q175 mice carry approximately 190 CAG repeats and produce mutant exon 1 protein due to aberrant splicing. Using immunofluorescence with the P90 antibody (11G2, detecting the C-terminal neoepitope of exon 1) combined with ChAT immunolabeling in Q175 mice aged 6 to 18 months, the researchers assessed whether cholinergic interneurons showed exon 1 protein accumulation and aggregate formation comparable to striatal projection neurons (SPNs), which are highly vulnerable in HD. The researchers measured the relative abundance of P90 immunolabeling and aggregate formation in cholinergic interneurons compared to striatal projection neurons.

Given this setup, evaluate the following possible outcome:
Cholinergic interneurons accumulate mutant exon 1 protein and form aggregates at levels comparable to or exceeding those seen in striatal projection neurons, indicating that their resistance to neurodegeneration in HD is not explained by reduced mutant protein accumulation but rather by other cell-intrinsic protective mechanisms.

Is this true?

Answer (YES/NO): NO